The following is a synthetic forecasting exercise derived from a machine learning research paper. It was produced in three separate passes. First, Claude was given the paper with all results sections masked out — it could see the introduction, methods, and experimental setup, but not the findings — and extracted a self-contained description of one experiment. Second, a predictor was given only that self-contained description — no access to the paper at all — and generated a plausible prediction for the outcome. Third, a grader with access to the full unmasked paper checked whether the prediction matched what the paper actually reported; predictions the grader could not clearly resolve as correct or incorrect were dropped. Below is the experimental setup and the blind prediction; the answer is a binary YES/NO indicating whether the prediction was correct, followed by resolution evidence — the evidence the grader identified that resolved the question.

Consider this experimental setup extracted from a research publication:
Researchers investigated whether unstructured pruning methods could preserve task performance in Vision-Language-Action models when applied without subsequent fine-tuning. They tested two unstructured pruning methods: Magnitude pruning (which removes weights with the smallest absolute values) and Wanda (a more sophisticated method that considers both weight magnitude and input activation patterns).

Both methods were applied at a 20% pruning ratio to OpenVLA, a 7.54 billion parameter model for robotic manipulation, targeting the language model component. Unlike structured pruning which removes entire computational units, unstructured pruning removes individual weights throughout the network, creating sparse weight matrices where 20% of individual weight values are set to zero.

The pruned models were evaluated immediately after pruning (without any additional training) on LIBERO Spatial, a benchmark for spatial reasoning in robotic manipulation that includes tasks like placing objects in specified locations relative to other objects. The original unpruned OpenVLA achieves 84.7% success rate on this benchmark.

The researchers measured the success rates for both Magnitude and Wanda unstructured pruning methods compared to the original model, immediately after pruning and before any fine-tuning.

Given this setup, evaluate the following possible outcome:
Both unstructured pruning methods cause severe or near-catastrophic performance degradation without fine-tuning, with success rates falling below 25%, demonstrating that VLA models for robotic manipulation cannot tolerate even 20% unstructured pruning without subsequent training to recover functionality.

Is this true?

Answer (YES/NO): NO